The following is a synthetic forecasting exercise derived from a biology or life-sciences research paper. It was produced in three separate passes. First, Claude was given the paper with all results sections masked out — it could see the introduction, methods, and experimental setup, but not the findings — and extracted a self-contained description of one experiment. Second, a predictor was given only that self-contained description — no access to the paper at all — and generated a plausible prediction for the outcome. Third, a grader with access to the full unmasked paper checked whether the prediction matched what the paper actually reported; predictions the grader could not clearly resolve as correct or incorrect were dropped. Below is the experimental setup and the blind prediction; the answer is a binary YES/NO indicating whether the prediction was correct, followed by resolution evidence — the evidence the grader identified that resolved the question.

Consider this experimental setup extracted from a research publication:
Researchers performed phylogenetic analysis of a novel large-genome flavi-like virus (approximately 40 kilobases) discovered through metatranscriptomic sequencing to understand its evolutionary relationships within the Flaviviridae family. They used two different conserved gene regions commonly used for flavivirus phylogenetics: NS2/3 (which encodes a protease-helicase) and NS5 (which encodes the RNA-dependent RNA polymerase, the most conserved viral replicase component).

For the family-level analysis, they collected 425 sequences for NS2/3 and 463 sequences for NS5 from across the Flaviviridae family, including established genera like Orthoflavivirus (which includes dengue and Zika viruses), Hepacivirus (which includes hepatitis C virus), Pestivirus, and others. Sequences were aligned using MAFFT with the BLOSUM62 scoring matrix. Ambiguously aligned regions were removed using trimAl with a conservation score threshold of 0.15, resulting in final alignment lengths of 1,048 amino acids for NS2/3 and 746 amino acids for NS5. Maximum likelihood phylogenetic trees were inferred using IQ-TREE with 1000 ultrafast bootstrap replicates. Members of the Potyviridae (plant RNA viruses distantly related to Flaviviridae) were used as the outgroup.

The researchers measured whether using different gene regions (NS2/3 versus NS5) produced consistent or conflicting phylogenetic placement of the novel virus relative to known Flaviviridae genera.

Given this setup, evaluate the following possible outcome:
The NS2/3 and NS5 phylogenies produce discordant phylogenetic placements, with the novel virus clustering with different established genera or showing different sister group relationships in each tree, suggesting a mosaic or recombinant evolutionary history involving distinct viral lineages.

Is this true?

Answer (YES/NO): NO